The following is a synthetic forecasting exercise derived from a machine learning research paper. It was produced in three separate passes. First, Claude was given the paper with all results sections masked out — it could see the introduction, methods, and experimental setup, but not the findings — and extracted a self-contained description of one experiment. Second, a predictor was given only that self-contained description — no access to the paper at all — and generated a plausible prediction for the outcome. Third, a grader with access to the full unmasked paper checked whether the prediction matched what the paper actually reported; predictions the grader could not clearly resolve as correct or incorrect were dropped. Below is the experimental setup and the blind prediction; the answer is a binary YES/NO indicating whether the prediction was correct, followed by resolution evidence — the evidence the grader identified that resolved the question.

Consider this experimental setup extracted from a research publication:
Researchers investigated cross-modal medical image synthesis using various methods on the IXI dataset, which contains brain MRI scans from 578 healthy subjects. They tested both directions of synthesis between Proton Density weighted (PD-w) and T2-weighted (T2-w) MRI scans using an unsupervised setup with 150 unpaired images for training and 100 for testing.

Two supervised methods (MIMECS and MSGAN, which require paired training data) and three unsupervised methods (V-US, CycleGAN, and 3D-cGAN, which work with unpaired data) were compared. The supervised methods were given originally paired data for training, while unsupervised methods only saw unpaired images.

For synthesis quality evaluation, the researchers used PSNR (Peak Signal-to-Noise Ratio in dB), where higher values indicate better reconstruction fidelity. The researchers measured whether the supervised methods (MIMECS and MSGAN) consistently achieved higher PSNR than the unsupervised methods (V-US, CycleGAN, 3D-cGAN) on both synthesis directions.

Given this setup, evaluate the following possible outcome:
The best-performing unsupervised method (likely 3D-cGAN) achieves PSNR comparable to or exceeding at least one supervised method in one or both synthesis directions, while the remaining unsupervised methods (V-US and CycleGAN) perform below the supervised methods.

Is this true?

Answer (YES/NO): NO